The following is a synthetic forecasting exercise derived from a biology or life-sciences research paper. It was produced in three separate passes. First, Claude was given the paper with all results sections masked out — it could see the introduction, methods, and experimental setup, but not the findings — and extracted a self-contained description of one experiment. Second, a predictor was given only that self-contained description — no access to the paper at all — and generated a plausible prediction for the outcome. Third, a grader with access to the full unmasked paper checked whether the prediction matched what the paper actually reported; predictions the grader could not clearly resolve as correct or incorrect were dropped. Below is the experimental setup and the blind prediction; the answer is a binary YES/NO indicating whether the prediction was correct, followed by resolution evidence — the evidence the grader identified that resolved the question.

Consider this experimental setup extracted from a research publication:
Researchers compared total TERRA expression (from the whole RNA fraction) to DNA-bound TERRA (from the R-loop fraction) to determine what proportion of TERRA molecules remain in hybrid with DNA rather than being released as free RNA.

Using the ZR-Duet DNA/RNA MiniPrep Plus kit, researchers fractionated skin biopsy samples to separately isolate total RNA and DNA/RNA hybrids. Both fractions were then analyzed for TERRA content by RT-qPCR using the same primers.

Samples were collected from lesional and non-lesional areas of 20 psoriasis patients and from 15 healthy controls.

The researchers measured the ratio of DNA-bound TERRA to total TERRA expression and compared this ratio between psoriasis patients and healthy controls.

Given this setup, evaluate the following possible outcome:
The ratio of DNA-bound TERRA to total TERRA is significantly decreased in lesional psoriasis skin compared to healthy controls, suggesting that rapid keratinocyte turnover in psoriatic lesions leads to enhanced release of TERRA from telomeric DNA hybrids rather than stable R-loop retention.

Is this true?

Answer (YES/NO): NO